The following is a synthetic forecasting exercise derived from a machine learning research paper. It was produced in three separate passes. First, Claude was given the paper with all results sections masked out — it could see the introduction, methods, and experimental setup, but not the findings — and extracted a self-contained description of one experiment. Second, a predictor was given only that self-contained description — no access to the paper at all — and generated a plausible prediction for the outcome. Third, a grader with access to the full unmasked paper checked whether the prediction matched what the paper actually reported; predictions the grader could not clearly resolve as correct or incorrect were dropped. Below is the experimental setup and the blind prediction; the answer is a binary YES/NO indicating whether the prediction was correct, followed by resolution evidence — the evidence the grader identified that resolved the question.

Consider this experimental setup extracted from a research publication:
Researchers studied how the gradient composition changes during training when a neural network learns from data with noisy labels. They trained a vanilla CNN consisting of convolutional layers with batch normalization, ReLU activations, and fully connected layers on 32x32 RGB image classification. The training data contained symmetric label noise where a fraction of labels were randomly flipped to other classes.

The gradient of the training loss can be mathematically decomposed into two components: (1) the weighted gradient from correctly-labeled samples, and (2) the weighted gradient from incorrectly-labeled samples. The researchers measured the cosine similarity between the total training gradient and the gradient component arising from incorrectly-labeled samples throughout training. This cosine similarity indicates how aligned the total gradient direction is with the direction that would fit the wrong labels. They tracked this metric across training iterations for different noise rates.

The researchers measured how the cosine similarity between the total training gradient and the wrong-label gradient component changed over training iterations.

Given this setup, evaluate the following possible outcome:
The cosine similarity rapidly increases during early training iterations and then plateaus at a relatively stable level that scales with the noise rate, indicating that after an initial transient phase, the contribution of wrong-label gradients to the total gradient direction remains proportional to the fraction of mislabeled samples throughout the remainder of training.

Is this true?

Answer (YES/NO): NO